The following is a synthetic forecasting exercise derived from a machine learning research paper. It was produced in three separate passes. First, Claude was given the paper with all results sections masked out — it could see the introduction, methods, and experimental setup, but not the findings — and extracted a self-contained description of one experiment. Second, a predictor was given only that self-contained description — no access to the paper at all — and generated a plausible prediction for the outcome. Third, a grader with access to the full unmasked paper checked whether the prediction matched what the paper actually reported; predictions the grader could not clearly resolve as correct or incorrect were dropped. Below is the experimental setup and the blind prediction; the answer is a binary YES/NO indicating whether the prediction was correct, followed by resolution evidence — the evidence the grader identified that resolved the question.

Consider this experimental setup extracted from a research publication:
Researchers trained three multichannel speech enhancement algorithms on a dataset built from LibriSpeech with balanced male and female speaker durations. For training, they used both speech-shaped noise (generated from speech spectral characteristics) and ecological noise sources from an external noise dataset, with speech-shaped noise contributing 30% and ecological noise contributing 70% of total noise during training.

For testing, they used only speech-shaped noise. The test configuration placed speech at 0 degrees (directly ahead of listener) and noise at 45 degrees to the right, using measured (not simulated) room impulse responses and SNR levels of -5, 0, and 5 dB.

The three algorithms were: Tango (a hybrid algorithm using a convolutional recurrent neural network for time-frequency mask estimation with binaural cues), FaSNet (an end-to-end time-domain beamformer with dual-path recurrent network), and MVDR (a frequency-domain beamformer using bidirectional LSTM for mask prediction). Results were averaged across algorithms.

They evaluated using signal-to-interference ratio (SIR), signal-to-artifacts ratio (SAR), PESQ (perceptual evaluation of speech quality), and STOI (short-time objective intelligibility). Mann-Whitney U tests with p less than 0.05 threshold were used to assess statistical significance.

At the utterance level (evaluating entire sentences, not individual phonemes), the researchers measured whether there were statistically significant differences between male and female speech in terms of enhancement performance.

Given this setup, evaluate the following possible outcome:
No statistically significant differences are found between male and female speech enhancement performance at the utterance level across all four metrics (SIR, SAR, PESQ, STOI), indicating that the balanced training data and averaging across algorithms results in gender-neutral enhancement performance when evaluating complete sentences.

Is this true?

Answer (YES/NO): NO